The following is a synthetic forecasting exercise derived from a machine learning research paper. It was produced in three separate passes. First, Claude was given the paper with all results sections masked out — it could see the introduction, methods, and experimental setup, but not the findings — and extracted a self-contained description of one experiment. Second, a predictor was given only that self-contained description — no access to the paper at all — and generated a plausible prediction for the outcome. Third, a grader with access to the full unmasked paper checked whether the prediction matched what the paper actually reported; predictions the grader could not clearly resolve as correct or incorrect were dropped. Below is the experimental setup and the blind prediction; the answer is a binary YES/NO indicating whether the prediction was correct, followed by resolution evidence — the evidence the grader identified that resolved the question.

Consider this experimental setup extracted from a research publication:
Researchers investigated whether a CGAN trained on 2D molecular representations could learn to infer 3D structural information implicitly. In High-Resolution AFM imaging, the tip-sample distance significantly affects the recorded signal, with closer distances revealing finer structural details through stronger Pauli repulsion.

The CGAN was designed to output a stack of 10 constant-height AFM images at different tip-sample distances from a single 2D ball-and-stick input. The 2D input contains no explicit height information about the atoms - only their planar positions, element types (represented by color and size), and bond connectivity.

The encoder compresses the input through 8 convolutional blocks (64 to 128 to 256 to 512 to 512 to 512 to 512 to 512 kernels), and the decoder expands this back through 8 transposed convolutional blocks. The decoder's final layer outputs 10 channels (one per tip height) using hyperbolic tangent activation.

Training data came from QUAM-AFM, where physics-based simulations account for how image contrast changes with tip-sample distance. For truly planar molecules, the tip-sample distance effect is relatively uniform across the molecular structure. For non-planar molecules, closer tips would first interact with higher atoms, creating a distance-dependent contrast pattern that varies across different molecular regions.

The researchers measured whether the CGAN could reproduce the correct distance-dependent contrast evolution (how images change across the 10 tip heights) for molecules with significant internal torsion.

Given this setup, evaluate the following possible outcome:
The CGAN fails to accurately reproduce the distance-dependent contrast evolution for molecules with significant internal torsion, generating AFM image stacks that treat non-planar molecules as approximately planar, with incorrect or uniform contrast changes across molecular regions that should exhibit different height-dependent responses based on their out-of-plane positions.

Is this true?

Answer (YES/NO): YES